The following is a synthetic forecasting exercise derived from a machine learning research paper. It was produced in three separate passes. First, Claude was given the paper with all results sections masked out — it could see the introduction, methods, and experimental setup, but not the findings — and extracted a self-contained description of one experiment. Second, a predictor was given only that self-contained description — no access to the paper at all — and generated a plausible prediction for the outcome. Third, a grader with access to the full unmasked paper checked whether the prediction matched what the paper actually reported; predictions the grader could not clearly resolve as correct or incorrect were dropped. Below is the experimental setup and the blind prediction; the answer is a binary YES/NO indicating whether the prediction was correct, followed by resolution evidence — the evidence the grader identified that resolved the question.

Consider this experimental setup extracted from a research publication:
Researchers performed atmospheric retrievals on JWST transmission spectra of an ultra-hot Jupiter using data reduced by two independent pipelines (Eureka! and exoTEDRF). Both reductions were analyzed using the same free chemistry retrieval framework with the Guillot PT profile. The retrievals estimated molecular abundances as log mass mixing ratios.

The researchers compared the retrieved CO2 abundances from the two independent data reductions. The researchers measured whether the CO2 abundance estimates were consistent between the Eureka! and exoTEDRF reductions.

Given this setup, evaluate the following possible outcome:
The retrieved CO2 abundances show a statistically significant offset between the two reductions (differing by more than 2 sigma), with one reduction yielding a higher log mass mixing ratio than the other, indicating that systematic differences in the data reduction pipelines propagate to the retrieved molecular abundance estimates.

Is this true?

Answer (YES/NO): NO